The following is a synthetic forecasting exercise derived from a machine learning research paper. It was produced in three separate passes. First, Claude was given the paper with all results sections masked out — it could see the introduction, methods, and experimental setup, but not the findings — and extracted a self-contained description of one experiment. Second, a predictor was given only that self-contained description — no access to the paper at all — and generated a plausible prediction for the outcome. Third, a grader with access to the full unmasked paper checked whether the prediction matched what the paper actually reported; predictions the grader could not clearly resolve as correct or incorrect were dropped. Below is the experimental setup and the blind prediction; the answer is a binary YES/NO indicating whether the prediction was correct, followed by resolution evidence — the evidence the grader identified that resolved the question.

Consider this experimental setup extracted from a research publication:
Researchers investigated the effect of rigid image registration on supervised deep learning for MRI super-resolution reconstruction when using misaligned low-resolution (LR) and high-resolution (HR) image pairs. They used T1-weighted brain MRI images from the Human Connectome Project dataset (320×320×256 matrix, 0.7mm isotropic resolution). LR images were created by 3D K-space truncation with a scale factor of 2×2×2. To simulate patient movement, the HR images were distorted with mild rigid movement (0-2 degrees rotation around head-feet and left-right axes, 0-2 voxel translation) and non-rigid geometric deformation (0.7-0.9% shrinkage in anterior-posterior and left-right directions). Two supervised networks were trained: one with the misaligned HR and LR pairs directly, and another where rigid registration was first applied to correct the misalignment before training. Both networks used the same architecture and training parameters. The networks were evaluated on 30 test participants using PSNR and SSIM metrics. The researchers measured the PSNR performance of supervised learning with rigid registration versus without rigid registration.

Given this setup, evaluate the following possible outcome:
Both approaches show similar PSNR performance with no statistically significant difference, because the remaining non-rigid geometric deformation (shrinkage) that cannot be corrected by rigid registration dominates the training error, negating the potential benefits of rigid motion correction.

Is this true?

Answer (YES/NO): YES